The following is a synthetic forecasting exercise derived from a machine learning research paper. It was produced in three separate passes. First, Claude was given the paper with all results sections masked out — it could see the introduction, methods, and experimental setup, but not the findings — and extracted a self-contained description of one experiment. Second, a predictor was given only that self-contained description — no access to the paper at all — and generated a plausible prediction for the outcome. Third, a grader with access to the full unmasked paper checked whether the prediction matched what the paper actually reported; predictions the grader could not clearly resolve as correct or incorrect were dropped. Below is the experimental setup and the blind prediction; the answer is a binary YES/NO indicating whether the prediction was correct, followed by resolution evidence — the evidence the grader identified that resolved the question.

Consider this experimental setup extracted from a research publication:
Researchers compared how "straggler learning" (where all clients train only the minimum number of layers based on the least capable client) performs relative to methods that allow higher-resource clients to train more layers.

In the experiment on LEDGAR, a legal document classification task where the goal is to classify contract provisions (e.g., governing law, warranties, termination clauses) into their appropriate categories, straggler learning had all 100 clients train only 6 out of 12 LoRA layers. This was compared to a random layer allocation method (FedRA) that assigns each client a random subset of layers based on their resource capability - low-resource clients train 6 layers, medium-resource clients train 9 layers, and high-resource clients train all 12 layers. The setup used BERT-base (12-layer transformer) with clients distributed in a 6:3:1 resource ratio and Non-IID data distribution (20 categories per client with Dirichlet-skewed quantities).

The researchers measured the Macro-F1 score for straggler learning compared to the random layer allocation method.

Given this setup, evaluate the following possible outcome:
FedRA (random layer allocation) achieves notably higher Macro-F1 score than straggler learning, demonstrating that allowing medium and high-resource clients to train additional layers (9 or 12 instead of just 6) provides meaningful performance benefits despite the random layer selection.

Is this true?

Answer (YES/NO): YES